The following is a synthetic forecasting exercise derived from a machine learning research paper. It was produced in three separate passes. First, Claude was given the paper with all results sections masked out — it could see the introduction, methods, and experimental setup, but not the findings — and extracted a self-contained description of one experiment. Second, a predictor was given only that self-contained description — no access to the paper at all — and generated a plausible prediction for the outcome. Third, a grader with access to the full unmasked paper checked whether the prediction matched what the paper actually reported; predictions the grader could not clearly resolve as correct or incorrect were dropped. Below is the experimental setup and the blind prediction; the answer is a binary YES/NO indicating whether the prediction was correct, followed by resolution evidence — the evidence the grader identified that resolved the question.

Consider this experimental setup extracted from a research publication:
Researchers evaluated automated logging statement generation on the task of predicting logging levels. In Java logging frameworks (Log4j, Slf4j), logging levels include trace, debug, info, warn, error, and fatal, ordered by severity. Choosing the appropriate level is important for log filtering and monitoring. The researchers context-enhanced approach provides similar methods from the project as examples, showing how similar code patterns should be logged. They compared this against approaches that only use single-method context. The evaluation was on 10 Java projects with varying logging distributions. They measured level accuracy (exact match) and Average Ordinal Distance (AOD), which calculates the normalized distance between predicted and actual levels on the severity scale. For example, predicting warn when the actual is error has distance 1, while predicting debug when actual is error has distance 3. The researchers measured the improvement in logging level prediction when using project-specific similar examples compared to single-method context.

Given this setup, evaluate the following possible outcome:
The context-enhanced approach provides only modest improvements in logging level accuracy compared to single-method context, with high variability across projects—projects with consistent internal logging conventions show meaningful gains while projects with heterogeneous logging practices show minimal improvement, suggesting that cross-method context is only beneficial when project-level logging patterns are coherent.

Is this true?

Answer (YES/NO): NO